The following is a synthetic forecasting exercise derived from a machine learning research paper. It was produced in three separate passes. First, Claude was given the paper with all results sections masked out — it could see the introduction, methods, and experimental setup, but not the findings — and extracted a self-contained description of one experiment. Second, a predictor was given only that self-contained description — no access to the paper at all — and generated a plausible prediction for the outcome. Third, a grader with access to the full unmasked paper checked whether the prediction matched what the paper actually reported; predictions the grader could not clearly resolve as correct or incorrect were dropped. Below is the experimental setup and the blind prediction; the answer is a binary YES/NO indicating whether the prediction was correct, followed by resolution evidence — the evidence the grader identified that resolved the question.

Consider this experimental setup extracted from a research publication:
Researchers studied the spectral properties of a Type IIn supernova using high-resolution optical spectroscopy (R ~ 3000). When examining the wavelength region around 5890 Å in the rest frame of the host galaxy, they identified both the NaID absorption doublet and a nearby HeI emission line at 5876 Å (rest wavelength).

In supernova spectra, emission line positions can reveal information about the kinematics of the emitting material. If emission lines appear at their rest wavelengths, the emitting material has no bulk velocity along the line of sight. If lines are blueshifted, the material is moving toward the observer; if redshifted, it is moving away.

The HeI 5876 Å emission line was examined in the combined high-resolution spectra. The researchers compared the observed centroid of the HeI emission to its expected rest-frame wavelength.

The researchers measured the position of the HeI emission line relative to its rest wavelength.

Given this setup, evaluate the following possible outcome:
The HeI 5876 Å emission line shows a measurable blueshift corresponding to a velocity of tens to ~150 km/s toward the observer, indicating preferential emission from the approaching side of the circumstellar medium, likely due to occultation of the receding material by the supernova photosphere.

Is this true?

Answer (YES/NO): NO